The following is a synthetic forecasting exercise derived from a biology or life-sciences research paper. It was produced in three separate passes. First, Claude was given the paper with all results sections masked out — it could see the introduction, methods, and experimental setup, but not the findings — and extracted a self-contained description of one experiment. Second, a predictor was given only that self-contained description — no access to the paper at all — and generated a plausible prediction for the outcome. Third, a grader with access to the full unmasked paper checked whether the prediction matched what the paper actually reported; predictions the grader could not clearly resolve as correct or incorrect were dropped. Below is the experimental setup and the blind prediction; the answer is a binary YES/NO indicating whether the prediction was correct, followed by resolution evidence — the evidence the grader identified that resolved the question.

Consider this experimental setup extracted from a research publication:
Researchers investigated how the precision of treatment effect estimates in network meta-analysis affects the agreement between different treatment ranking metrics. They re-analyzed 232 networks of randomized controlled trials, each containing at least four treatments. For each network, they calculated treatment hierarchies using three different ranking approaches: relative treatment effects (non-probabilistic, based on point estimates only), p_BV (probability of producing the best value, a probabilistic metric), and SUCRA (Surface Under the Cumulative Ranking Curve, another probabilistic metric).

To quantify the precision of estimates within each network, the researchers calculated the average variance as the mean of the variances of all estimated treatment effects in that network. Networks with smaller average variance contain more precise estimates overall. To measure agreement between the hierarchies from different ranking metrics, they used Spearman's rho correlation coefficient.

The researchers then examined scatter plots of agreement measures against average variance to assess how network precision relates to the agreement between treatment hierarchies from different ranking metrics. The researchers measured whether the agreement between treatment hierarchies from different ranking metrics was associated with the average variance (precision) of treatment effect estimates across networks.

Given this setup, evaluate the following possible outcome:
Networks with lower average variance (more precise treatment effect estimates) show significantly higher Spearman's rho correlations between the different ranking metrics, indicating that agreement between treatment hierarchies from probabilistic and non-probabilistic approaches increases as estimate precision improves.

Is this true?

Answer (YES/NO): YES